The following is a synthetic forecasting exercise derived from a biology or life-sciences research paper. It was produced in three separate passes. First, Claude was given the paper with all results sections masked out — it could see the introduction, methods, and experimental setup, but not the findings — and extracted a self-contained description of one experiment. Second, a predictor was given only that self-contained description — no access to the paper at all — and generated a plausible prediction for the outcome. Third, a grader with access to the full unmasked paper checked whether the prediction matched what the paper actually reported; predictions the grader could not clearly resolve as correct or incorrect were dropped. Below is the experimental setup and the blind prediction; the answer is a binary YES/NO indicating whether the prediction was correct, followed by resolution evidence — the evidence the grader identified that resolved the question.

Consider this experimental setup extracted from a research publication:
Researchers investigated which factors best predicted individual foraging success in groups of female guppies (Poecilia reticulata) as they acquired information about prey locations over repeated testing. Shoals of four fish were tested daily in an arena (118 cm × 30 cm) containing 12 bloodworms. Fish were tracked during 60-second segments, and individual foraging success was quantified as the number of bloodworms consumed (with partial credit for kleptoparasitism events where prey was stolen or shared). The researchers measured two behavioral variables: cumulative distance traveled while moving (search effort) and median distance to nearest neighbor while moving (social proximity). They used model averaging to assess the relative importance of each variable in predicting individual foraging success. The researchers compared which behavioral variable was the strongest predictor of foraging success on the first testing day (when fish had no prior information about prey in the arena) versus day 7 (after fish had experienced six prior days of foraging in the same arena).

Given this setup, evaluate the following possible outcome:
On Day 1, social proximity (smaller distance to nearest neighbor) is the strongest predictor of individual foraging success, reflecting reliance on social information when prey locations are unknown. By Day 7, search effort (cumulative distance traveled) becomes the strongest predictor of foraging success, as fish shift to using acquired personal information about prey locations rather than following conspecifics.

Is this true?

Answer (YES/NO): NO